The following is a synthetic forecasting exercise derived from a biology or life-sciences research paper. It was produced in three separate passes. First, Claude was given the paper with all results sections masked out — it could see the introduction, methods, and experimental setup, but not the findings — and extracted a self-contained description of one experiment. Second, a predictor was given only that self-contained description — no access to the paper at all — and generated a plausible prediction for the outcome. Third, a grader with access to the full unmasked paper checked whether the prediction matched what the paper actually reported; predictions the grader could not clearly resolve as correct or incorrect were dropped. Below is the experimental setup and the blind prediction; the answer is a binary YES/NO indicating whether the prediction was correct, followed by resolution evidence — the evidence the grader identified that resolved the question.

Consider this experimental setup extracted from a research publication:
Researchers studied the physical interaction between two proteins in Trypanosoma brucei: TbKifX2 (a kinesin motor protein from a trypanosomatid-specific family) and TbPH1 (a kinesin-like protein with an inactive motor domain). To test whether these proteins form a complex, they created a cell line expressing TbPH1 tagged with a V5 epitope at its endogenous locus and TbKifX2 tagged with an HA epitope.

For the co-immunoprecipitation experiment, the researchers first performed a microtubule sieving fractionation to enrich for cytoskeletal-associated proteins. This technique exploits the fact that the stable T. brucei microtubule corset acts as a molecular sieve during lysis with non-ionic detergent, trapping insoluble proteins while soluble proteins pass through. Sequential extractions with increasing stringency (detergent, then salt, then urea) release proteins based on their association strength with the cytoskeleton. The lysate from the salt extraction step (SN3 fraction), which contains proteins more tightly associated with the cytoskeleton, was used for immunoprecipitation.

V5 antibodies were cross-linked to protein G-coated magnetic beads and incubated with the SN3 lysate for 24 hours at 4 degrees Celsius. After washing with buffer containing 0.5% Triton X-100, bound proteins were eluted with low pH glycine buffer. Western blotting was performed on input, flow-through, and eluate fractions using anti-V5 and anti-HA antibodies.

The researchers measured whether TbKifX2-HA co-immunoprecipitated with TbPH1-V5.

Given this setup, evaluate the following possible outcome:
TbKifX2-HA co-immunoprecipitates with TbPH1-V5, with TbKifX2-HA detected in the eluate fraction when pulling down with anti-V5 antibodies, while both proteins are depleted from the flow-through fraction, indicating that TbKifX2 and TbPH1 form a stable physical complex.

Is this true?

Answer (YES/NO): YES